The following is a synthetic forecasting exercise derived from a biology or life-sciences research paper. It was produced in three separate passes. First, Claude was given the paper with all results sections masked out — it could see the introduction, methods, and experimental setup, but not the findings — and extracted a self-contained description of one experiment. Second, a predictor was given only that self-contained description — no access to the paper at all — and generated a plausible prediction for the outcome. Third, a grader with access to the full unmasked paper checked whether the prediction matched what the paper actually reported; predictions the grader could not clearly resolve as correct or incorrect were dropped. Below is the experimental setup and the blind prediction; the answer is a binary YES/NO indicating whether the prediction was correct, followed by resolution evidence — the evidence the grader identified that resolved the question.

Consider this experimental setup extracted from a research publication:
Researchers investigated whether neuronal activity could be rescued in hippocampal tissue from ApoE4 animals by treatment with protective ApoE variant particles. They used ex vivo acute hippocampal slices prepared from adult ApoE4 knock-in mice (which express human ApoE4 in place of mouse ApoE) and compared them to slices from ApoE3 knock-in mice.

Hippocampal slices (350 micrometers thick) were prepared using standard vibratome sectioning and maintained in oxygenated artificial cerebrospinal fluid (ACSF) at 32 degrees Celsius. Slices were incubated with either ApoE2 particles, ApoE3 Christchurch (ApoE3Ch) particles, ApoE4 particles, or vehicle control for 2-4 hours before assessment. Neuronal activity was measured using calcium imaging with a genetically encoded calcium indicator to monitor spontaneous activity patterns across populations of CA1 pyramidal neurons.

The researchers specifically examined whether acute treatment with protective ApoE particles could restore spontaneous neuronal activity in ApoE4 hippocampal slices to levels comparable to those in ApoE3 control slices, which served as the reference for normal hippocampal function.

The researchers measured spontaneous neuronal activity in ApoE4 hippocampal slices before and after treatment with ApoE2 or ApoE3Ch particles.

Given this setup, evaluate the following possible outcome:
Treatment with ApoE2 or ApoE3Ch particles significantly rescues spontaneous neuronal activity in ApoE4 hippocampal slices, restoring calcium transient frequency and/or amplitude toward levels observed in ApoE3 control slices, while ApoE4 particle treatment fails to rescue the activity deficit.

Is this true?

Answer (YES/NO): YES